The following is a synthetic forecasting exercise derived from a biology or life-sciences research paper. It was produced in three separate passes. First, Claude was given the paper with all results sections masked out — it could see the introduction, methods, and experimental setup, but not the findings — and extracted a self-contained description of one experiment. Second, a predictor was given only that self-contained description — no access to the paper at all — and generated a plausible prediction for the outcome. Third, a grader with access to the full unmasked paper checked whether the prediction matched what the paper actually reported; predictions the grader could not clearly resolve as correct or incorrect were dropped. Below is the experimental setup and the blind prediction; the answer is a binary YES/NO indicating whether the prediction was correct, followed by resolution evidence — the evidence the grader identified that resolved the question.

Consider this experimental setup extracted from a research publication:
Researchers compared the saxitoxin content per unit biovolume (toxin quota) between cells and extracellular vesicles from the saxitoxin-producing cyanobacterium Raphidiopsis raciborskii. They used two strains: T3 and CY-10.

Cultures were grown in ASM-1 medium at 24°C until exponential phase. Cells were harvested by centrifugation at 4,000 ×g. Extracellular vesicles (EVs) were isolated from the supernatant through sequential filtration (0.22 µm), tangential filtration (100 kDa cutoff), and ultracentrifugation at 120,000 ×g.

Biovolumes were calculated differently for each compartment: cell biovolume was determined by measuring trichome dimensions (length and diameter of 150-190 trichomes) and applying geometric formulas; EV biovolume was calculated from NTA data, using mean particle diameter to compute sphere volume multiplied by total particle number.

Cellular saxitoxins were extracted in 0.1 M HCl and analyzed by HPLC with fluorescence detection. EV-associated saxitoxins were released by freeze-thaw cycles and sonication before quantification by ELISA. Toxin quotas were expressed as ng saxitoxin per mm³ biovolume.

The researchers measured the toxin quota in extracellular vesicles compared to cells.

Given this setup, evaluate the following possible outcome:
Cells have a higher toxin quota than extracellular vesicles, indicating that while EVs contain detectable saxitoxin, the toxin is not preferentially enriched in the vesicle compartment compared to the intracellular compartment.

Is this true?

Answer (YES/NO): YES